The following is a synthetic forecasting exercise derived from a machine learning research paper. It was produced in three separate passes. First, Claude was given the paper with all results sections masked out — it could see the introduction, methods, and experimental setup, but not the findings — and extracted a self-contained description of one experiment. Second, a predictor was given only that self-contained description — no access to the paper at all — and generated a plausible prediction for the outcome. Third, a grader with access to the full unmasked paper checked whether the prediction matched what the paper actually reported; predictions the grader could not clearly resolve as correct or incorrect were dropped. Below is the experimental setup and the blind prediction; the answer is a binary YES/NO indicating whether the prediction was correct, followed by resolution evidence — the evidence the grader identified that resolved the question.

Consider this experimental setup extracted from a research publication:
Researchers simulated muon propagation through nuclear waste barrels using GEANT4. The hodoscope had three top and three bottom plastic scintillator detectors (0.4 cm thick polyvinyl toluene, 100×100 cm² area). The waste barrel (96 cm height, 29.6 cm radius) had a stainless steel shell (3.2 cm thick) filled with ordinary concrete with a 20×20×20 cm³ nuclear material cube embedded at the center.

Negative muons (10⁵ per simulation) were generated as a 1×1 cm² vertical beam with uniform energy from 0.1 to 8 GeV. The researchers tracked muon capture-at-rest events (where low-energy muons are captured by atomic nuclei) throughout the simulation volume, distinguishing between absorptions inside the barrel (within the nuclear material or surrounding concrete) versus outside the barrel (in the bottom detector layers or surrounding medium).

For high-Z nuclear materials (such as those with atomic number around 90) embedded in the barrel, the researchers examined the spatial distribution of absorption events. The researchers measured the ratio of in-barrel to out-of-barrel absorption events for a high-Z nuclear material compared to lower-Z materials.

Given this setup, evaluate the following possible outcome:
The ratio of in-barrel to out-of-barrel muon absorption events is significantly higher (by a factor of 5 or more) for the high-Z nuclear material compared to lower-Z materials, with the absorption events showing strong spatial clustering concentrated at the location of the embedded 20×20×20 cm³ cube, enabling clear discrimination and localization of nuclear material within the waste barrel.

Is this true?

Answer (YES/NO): NO